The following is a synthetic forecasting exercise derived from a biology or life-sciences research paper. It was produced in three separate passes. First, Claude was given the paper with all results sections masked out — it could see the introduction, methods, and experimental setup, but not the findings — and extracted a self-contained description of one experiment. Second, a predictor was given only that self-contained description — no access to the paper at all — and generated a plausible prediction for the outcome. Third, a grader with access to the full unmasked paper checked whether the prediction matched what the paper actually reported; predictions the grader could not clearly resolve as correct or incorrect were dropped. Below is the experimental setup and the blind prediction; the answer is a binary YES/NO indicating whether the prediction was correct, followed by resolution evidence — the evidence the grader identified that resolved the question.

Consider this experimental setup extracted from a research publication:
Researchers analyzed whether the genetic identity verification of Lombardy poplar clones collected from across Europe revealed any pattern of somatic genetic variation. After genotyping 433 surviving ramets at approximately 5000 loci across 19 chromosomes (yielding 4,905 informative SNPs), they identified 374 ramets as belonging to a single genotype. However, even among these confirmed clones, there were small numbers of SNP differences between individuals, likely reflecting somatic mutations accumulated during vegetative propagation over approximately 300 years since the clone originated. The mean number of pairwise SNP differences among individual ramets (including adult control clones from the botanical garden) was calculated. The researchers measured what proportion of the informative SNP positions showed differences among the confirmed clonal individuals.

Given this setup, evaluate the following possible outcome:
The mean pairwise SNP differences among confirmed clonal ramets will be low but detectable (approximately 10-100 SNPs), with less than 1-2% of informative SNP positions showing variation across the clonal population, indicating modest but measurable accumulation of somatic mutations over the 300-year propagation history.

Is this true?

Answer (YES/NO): YES